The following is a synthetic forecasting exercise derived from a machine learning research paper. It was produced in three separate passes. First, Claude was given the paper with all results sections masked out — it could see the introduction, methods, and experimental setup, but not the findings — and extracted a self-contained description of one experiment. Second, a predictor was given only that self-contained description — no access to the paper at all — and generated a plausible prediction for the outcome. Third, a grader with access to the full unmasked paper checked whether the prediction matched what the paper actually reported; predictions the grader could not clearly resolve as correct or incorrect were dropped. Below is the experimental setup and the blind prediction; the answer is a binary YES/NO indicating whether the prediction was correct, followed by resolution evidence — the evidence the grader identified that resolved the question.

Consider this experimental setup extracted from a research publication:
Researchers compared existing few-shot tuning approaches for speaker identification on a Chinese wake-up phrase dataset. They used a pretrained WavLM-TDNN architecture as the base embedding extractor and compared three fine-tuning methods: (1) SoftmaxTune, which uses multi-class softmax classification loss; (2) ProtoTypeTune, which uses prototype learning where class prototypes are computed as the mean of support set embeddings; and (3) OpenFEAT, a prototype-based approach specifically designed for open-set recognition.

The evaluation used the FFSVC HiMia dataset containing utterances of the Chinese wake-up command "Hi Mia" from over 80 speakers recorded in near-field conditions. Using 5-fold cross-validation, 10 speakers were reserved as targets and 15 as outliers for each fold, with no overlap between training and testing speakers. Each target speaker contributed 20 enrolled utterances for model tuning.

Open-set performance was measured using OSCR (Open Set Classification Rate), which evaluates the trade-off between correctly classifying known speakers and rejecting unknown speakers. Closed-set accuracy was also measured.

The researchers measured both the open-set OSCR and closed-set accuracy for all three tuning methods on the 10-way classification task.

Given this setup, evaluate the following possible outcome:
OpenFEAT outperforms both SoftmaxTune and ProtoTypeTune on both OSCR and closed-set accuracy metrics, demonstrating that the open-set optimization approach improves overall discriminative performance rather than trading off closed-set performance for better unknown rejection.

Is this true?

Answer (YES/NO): NO